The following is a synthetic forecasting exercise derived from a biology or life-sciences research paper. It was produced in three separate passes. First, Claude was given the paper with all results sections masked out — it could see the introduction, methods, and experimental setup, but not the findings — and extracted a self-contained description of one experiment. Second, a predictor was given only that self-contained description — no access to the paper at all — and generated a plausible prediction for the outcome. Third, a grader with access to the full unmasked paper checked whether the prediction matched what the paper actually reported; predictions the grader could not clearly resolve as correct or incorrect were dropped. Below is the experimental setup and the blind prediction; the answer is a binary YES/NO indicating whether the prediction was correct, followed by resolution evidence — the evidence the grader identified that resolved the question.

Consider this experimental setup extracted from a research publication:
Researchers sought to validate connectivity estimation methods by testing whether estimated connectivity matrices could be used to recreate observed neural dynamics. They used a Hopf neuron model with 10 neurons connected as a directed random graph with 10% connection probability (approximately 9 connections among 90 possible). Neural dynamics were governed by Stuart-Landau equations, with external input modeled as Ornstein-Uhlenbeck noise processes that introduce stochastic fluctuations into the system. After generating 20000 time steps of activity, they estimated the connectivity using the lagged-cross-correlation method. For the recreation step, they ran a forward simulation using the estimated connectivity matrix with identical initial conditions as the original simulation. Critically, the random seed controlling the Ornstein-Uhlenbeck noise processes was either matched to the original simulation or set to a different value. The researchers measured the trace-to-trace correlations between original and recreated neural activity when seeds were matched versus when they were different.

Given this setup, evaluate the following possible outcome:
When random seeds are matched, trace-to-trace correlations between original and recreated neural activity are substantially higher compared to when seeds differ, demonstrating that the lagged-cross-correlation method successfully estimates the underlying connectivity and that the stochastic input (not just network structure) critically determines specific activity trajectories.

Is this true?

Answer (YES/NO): YES